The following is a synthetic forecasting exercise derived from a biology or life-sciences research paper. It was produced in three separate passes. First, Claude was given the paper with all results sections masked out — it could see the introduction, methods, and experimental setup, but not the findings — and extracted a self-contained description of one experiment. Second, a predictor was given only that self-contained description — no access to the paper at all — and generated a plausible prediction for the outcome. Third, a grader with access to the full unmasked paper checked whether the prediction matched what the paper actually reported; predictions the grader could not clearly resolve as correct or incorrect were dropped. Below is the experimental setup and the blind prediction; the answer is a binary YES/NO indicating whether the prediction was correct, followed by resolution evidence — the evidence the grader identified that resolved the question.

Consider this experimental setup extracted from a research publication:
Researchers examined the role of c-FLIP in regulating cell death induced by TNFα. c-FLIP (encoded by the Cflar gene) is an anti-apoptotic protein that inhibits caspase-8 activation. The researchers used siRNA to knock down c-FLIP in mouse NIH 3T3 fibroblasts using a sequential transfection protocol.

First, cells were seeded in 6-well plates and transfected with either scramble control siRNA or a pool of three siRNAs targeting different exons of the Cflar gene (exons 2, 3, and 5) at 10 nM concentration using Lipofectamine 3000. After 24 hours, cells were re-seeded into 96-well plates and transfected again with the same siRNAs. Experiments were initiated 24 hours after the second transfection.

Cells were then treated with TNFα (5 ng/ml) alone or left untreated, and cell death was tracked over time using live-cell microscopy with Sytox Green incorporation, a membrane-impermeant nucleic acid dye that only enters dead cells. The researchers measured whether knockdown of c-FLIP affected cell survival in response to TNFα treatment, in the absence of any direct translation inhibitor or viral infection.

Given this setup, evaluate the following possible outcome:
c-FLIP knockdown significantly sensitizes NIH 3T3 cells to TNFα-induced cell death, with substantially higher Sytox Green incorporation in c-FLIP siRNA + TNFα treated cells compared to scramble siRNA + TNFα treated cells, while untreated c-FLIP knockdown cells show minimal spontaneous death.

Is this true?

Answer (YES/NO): YES